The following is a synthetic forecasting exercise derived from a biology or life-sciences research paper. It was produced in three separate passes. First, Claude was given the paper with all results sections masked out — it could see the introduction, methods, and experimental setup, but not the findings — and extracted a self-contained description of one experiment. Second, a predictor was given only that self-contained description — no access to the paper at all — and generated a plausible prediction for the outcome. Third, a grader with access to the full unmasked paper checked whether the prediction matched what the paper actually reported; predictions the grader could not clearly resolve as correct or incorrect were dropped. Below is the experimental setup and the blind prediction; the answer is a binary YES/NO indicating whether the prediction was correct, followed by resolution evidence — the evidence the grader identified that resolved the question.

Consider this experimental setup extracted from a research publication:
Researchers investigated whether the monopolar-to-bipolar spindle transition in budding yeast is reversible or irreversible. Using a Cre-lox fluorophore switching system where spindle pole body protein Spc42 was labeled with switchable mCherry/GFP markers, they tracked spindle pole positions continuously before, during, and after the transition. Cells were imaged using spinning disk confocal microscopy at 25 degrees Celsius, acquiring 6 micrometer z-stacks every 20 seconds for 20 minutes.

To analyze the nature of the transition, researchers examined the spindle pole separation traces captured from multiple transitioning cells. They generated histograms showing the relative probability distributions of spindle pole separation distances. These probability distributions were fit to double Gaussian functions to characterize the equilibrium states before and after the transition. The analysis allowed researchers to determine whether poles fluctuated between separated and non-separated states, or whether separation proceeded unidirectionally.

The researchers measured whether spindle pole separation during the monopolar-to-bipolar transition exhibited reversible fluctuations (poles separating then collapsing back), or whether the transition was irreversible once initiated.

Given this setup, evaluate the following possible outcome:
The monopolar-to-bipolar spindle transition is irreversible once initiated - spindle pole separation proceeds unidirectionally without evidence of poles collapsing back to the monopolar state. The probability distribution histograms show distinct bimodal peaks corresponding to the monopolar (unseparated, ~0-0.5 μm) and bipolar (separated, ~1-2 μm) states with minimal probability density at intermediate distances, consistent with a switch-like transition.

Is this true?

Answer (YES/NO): YES